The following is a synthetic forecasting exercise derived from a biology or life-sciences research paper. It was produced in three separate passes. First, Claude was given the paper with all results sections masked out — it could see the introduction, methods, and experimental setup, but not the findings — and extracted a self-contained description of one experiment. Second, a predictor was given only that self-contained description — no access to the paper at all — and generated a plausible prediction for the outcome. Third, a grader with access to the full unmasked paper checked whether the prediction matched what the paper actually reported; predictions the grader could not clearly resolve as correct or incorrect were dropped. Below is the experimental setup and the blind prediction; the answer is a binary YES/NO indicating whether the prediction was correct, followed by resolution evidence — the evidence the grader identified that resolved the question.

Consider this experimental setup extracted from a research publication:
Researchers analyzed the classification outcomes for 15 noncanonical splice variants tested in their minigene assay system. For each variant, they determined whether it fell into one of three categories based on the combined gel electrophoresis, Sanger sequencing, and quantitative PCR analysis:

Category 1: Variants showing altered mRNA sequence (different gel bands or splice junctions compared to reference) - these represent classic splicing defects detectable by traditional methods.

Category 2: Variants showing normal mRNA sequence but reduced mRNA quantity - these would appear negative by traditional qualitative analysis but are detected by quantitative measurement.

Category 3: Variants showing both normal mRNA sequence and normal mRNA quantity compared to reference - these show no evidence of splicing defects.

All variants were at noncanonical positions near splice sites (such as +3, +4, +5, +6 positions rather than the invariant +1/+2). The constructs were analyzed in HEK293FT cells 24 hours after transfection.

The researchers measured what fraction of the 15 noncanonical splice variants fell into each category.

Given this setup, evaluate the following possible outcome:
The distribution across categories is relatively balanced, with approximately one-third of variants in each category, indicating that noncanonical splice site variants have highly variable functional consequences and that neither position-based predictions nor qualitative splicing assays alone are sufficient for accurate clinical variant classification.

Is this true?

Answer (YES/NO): NO